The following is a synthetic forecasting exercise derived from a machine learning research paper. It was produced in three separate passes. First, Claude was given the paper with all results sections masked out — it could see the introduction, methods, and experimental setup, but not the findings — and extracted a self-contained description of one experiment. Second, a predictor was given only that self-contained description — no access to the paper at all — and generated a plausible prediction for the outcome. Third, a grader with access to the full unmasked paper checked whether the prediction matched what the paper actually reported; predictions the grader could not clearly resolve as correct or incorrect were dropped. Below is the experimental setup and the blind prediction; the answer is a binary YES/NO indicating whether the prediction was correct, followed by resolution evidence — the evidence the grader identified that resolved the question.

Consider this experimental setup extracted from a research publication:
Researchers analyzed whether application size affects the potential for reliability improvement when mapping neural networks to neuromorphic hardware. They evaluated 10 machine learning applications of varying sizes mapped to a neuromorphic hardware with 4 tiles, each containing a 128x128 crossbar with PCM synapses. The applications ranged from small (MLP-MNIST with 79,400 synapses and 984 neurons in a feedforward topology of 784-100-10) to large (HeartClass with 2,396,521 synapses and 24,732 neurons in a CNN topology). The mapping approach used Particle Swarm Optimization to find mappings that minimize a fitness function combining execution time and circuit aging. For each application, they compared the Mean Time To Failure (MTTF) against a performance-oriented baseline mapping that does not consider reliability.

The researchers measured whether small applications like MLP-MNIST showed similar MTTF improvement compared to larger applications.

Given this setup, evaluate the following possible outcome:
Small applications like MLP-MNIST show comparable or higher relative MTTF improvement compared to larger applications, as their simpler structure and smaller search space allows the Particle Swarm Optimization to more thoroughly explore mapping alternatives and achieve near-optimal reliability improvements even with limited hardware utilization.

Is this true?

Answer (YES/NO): NO